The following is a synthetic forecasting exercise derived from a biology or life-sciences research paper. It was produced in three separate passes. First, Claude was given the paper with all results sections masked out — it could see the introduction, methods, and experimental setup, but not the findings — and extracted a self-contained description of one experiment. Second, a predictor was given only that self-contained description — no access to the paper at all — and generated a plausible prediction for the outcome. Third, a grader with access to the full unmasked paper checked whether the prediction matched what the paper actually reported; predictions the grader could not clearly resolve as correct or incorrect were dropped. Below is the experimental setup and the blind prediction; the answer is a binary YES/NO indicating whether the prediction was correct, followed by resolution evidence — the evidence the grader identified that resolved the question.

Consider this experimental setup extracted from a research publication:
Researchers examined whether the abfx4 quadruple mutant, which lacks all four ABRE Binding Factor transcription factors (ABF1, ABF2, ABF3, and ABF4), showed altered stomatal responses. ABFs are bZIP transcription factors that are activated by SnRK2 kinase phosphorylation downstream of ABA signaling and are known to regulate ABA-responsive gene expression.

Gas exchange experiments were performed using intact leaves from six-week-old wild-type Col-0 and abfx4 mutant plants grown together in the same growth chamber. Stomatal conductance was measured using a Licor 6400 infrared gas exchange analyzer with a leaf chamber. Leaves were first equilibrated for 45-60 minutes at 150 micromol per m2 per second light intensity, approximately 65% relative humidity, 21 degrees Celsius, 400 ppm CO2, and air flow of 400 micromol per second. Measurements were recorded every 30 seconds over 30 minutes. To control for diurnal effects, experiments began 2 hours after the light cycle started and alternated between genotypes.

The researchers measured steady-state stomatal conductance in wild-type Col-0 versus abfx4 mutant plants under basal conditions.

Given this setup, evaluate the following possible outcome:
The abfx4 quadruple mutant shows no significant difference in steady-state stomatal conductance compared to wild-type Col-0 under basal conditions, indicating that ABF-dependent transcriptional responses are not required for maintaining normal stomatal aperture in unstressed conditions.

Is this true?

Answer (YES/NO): NO